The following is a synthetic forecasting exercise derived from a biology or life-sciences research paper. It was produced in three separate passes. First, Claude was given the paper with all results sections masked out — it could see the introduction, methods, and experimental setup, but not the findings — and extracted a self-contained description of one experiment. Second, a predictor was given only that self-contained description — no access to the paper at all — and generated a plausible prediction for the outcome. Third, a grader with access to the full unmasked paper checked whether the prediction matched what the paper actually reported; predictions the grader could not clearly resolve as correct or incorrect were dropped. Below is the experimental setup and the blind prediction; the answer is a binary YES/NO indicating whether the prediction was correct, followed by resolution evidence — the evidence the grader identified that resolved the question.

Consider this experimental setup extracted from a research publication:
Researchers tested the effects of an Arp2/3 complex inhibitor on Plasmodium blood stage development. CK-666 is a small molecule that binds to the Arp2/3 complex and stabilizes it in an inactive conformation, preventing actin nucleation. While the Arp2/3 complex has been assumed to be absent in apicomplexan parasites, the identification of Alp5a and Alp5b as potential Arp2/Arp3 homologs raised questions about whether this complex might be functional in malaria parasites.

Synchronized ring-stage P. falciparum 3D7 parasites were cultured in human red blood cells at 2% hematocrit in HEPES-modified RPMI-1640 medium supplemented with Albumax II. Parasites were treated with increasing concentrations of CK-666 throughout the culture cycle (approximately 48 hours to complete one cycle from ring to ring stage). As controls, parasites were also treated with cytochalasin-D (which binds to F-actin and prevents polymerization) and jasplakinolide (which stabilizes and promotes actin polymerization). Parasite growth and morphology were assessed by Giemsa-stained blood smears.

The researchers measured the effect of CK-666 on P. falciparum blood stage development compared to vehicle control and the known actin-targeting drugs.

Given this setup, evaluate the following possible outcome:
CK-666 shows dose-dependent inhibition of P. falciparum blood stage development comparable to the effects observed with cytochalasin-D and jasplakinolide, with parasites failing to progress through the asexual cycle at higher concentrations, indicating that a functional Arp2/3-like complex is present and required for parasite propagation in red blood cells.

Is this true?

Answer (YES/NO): NO